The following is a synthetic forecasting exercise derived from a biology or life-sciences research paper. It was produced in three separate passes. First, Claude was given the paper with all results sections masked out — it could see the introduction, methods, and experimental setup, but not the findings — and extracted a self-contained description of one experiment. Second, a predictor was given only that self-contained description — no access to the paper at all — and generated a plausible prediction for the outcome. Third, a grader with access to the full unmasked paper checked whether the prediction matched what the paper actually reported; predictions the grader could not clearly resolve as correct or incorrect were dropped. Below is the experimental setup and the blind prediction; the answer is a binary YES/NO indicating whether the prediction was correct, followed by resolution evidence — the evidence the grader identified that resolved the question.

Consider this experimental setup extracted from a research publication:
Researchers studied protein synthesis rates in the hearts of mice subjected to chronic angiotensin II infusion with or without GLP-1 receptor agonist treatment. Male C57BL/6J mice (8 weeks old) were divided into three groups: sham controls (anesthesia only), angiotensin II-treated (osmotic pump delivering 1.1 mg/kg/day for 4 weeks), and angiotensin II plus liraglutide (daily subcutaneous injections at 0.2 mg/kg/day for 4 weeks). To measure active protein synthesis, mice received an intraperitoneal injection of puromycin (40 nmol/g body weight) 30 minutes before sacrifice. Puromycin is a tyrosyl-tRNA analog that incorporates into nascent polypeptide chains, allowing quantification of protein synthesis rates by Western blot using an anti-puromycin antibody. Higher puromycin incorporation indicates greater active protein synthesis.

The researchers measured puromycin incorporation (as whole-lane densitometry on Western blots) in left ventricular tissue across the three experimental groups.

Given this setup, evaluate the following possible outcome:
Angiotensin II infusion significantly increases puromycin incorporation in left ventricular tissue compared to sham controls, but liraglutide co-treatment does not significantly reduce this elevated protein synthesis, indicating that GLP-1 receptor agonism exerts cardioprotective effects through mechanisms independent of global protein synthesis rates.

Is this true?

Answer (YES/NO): NO